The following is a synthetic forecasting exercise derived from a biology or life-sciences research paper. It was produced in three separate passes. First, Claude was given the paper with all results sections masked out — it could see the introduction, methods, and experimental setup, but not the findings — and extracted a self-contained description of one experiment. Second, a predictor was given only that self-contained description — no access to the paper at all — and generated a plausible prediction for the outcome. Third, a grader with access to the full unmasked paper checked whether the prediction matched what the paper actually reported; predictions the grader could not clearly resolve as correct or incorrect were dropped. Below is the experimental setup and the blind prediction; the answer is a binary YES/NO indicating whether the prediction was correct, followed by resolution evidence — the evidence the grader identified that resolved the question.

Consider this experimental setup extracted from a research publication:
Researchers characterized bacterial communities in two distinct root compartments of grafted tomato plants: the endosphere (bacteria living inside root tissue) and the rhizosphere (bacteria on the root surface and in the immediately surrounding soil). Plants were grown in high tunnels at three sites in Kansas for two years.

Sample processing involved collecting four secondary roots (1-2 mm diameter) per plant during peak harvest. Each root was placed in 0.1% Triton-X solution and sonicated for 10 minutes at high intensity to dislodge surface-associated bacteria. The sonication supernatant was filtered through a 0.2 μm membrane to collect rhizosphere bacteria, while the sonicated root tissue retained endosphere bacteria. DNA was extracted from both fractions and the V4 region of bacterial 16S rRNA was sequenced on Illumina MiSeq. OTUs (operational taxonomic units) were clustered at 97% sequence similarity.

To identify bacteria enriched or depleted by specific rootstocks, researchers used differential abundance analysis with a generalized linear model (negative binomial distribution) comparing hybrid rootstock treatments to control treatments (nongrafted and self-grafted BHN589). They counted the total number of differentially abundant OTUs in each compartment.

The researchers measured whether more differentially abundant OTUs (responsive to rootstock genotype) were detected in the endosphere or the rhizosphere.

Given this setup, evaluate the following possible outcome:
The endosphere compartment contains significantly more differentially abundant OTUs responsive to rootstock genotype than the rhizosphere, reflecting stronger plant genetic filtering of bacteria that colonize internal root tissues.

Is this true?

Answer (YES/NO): YES